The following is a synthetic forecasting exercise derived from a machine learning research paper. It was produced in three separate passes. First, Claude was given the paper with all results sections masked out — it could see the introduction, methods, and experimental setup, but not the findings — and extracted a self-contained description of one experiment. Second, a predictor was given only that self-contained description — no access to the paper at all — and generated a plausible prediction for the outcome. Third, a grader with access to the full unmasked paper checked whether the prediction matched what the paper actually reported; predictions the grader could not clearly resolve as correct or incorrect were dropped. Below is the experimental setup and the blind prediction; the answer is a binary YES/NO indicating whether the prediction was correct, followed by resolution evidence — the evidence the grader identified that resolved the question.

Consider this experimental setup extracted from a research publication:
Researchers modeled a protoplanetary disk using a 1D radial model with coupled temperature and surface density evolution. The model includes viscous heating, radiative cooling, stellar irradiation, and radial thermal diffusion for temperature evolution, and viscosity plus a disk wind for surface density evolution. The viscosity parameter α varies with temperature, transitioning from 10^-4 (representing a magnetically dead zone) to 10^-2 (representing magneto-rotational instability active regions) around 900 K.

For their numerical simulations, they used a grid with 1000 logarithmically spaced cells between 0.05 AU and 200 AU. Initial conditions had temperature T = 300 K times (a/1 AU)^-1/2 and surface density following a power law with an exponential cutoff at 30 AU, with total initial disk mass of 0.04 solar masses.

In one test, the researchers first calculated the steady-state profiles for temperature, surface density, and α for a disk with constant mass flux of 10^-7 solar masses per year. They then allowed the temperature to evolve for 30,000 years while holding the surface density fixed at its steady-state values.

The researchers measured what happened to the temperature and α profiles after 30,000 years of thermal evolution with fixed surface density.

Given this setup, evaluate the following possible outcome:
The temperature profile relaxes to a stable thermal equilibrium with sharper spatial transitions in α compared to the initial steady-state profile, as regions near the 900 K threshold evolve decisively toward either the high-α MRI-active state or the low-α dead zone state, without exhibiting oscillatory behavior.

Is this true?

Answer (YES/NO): YES